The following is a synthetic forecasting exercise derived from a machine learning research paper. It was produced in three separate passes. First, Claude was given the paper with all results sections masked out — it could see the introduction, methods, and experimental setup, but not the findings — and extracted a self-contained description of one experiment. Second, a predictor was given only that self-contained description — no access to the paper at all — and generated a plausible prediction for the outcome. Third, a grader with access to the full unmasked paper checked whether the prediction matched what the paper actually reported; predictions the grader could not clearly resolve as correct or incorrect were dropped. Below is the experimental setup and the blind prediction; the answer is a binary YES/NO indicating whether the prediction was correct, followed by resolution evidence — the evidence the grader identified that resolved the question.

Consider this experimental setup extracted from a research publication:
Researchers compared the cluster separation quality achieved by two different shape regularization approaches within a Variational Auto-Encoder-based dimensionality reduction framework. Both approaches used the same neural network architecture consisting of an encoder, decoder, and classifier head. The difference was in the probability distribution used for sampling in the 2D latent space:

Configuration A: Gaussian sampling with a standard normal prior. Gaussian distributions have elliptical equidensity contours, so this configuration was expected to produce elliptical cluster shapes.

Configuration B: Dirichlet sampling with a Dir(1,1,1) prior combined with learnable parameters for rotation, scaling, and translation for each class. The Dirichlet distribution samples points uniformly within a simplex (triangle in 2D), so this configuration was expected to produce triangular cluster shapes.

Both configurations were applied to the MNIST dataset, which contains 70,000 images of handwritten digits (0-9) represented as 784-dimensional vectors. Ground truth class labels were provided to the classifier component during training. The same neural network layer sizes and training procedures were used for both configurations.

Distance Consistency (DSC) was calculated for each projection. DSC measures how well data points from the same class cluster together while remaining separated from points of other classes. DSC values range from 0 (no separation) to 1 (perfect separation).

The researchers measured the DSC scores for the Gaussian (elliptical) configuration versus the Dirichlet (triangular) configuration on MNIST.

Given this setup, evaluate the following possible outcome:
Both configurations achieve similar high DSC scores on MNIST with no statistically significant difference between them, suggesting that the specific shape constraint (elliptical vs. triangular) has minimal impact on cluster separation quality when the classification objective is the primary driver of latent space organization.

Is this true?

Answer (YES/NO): NO